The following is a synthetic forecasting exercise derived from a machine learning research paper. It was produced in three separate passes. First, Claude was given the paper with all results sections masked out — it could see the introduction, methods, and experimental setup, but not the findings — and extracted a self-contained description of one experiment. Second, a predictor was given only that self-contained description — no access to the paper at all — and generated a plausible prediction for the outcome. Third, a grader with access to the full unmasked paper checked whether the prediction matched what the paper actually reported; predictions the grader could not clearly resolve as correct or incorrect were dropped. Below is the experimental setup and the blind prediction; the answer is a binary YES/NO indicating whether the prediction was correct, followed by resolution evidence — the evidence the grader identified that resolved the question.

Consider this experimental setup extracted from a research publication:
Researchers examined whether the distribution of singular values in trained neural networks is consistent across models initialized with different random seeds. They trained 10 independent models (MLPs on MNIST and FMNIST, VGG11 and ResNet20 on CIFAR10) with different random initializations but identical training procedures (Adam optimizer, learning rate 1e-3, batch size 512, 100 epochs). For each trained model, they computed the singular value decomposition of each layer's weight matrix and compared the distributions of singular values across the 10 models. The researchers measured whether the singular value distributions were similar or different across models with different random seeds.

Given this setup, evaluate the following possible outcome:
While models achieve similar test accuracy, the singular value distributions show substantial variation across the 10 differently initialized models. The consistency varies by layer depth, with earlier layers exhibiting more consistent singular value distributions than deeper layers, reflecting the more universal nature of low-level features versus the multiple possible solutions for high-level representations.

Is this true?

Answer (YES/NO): NO